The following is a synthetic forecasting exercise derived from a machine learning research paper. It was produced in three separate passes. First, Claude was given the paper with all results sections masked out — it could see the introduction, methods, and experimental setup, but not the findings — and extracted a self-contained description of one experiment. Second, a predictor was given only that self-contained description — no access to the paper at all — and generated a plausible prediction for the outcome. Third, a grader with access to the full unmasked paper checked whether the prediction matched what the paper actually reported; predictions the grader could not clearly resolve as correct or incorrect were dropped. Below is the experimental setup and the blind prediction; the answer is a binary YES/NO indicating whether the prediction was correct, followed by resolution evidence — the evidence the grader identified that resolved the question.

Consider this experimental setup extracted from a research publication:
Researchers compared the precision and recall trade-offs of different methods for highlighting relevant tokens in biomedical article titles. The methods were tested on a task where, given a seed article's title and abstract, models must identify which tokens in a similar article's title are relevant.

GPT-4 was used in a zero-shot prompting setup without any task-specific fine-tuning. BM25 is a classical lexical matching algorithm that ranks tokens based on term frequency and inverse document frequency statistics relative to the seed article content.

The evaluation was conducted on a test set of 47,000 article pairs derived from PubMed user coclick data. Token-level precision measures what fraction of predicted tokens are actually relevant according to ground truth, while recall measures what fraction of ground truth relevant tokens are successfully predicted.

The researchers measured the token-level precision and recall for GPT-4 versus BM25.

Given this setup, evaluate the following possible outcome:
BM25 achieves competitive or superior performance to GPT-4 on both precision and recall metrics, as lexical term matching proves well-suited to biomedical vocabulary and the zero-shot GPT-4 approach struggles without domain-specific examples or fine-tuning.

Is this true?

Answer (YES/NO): NO